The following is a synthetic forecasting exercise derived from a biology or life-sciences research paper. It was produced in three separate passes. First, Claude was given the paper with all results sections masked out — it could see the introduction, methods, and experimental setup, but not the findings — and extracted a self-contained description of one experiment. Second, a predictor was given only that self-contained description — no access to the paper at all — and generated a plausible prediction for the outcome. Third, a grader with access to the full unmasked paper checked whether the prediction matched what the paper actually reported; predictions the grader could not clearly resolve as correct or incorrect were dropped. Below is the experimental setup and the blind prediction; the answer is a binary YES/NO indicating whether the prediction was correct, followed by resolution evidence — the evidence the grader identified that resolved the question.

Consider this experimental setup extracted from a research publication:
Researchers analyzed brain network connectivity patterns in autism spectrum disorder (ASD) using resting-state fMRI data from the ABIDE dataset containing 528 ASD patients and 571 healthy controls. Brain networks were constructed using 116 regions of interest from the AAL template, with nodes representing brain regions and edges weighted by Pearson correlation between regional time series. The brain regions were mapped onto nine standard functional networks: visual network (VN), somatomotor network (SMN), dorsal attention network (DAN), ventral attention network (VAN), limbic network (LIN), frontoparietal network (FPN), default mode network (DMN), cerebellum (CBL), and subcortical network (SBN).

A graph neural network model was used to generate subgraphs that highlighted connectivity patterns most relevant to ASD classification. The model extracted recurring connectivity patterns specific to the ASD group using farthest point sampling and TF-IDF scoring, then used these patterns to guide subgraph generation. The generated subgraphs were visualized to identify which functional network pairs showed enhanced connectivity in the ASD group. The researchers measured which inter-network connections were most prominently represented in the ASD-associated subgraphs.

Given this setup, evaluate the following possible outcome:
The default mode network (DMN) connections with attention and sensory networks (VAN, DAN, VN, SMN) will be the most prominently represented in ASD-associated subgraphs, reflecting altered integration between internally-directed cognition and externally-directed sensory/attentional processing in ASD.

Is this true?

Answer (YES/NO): NO